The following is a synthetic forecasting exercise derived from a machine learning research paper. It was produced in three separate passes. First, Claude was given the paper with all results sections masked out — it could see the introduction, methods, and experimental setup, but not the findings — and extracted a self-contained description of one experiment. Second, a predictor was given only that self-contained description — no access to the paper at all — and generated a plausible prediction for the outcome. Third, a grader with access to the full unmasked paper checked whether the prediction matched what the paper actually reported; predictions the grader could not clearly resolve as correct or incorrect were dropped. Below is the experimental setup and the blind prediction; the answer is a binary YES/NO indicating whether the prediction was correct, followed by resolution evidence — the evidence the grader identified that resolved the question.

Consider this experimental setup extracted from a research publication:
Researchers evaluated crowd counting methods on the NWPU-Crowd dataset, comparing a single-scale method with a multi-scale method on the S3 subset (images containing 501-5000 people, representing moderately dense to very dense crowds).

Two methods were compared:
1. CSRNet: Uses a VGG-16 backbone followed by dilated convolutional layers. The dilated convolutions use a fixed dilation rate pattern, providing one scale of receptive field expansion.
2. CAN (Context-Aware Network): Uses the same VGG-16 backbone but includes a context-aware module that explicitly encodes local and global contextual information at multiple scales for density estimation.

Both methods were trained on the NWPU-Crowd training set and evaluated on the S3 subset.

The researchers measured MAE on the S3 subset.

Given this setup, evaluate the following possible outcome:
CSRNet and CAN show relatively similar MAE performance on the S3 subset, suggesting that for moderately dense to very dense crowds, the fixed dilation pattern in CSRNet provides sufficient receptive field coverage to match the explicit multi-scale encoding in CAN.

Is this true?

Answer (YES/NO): NO